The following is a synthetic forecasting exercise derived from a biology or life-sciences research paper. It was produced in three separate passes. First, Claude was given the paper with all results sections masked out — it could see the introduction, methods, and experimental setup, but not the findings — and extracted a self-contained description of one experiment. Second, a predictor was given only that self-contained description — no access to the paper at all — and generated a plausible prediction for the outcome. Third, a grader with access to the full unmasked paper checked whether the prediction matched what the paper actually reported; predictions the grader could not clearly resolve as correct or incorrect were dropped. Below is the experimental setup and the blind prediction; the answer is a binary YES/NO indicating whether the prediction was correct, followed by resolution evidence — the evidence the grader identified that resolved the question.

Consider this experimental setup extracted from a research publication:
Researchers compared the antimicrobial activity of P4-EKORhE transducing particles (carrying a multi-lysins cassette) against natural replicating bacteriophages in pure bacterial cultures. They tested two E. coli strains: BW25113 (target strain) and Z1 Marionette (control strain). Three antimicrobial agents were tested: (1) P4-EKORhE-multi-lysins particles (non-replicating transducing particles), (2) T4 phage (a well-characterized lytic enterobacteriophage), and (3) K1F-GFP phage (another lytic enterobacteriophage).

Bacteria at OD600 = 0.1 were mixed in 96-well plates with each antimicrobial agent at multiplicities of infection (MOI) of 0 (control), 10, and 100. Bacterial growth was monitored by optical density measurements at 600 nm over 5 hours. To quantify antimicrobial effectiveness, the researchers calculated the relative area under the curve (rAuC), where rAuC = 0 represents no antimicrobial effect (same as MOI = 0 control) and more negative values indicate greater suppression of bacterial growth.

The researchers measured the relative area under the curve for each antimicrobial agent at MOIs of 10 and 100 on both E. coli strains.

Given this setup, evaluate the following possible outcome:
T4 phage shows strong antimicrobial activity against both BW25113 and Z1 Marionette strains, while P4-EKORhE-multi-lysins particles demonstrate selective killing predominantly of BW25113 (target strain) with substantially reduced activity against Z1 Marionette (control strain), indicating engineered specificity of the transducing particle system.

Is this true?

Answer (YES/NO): NO